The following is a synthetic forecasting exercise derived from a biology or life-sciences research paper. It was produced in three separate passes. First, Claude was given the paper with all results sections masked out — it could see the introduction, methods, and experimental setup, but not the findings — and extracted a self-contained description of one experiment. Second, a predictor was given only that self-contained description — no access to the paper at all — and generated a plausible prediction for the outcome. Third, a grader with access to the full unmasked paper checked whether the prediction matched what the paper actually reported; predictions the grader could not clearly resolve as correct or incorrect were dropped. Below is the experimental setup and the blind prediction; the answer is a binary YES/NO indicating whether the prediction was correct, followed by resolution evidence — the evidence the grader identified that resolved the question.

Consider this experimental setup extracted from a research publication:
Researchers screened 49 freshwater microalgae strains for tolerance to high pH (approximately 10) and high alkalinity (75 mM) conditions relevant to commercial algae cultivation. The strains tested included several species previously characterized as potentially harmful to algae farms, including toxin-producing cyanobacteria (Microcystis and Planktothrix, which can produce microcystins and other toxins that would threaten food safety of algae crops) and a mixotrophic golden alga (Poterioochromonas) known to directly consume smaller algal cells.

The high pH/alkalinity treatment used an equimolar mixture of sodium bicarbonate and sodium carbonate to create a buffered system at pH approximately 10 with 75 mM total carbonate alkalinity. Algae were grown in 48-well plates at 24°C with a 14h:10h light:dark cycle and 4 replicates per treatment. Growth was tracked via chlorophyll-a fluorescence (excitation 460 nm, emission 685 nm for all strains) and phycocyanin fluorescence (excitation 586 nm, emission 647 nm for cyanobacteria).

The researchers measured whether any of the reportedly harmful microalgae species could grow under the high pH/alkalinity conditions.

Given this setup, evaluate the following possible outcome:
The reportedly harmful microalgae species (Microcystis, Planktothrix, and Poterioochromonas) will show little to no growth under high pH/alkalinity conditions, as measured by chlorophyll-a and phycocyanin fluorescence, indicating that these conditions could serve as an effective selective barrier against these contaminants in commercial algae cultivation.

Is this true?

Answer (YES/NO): YES